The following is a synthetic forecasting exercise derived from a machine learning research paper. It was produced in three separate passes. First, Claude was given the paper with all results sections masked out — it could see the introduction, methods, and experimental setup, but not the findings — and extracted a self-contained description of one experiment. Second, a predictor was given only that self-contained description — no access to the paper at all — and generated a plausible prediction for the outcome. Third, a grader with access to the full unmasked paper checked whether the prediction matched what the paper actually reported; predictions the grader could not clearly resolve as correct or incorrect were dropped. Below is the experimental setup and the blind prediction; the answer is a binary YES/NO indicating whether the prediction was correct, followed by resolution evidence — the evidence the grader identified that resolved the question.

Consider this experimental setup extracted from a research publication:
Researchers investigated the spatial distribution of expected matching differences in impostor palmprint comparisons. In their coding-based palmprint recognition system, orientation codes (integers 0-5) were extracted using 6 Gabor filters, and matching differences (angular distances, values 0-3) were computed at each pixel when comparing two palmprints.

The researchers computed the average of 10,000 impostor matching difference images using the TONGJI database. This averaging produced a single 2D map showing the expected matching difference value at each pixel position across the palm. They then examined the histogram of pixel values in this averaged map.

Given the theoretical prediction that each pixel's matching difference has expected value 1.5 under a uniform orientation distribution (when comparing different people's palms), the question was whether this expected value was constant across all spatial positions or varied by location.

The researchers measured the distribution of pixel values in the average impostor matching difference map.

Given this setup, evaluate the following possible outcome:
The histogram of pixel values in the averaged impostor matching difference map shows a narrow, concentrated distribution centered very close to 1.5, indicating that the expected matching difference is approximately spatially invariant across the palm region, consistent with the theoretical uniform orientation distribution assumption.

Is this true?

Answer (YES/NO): YES